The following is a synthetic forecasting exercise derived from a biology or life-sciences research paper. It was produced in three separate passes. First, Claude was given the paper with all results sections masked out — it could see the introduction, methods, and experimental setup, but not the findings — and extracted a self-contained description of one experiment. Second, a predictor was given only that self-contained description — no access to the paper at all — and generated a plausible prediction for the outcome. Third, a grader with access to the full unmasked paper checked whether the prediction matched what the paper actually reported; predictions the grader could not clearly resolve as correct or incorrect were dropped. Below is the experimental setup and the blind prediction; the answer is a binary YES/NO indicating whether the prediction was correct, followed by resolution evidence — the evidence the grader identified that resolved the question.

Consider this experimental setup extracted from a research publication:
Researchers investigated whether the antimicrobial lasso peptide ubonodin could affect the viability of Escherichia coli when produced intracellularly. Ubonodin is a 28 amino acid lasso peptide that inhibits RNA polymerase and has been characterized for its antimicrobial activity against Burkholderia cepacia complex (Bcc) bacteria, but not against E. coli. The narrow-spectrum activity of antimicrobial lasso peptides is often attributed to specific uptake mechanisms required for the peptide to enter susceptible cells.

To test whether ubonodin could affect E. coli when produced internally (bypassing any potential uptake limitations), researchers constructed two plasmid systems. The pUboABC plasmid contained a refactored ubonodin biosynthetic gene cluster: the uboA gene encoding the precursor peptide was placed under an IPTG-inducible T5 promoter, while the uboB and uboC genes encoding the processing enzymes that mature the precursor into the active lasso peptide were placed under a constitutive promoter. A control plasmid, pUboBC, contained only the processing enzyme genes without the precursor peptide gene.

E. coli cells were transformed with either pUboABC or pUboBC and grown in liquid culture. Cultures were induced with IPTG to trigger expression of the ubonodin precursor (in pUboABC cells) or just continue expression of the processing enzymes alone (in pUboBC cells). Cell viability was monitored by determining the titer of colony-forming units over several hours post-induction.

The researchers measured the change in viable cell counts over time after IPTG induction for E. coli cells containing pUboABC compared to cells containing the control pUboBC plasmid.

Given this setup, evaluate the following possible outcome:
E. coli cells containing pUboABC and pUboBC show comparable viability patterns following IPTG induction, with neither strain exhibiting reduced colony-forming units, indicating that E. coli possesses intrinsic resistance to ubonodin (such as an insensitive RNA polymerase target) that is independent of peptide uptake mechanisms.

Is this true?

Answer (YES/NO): NO